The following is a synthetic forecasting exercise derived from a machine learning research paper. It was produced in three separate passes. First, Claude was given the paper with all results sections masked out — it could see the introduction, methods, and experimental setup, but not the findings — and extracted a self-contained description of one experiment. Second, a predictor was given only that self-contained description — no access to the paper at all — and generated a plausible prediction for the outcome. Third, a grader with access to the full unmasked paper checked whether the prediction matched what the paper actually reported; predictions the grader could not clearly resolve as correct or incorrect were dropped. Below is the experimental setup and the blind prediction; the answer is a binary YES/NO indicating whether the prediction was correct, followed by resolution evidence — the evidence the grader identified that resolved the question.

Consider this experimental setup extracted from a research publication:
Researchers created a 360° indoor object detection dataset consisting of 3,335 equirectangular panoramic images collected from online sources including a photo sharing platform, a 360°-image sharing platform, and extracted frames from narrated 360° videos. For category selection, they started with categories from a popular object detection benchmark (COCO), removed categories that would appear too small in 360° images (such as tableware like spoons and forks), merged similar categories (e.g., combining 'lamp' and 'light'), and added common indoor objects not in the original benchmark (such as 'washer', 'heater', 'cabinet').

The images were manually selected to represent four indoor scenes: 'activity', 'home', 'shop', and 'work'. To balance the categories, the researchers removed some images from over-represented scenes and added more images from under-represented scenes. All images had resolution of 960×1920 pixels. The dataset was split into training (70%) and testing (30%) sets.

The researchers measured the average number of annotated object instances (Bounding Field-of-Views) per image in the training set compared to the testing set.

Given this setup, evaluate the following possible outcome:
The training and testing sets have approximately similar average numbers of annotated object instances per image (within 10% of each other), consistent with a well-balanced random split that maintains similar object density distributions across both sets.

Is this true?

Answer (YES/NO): YES